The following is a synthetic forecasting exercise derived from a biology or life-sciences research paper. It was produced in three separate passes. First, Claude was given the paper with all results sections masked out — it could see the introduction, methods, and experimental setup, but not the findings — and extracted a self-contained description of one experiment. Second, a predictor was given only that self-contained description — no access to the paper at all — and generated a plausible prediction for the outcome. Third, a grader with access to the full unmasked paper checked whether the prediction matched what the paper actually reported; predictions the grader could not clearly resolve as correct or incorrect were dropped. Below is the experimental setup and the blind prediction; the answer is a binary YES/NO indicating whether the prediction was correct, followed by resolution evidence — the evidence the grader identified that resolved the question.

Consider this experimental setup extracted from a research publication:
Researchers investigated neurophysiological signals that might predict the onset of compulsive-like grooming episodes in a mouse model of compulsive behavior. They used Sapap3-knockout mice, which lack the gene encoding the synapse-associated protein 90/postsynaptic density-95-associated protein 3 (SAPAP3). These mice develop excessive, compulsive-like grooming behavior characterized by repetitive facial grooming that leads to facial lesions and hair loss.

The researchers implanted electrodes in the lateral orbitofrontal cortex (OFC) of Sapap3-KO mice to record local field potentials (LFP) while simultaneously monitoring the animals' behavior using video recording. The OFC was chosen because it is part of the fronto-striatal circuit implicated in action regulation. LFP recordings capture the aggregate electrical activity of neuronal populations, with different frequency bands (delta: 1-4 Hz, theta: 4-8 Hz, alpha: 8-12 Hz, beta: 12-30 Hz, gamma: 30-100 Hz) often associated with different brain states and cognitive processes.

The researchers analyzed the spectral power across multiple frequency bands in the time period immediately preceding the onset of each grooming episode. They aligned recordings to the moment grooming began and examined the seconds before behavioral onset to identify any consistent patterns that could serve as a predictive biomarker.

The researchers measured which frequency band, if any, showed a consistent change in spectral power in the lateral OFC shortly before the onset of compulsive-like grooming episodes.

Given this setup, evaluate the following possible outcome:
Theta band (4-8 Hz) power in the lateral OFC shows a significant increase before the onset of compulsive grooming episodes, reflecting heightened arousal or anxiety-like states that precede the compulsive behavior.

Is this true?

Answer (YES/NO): NO